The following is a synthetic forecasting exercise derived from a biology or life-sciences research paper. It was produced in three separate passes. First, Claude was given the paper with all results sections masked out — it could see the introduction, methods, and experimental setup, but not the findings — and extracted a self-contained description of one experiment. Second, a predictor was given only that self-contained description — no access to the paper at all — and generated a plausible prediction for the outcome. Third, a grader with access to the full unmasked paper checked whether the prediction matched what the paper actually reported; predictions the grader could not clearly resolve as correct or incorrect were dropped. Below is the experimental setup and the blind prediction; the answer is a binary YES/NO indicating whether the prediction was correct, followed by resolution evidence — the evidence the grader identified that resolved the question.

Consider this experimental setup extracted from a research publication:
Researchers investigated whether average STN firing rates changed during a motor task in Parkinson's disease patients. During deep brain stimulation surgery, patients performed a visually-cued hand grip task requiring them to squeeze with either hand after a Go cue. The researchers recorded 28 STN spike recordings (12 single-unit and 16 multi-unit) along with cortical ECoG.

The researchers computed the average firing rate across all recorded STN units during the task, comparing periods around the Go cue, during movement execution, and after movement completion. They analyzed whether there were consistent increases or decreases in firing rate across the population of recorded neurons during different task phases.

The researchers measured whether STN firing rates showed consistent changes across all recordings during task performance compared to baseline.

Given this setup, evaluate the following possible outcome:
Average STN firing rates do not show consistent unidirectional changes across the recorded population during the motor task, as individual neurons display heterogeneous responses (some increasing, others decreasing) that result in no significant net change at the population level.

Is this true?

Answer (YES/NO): YES